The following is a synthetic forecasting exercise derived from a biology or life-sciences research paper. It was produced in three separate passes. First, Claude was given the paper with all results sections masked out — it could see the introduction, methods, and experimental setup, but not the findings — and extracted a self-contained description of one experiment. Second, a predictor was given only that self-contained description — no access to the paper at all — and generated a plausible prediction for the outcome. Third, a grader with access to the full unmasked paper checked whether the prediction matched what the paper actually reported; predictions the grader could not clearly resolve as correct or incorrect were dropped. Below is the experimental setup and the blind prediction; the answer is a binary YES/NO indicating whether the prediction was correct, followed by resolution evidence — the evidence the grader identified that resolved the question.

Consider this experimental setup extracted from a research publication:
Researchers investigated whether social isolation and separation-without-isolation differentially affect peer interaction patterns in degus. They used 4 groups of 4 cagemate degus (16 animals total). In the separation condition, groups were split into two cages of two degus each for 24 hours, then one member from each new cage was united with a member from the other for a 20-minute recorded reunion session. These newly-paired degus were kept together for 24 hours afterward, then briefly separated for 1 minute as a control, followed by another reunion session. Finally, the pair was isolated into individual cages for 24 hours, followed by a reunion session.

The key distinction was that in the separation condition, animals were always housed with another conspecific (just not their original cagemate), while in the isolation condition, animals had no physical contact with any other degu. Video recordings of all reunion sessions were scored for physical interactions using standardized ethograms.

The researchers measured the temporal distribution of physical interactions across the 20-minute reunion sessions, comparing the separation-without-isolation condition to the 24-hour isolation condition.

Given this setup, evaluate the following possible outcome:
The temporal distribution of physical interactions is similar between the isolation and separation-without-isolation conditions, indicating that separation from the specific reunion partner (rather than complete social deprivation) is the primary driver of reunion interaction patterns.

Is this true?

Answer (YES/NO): NO